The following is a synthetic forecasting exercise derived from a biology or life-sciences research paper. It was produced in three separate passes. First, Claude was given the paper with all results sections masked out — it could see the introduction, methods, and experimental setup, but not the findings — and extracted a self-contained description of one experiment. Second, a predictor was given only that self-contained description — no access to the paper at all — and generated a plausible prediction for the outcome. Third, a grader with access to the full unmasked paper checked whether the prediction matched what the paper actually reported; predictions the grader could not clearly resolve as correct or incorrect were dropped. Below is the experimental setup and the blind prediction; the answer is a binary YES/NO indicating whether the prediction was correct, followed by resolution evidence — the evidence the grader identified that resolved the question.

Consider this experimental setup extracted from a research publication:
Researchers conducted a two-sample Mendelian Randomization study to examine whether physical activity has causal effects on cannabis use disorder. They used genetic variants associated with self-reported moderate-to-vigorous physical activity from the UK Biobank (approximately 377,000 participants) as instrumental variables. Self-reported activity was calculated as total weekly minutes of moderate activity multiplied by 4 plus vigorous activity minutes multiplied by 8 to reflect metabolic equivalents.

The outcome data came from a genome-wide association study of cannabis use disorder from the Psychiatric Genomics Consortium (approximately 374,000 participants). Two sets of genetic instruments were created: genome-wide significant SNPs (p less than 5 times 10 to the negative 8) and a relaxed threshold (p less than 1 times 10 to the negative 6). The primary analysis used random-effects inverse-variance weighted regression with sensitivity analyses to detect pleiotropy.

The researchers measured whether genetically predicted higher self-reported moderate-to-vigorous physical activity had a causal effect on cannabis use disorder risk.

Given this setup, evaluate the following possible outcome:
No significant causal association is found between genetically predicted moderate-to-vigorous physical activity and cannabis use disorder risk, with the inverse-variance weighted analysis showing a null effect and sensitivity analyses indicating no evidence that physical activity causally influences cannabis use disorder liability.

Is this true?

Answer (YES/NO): YES